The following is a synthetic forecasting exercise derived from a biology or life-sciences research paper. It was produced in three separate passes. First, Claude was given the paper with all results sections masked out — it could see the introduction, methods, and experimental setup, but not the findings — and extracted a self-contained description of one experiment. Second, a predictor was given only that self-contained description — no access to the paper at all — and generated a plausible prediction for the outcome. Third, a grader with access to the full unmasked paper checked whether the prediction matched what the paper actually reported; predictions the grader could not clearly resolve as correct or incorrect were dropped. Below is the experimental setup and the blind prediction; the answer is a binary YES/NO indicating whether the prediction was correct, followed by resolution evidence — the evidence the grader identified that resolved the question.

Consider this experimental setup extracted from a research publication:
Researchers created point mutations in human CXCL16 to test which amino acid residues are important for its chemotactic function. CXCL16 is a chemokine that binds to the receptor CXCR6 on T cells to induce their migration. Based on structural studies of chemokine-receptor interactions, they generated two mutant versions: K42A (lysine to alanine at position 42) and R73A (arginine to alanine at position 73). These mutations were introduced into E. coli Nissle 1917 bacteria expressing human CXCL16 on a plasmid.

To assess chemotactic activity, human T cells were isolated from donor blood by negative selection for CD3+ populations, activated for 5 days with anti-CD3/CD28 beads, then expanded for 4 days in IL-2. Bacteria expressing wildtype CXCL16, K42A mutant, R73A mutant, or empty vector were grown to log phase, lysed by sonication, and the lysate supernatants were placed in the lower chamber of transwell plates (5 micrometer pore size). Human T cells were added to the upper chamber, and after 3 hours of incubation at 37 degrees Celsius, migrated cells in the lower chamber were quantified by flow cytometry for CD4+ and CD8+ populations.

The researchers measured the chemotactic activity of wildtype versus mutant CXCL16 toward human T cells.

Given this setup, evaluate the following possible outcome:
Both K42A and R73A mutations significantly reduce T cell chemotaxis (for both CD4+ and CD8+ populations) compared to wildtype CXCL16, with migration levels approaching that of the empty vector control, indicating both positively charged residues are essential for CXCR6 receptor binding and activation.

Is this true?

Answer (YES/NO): NO